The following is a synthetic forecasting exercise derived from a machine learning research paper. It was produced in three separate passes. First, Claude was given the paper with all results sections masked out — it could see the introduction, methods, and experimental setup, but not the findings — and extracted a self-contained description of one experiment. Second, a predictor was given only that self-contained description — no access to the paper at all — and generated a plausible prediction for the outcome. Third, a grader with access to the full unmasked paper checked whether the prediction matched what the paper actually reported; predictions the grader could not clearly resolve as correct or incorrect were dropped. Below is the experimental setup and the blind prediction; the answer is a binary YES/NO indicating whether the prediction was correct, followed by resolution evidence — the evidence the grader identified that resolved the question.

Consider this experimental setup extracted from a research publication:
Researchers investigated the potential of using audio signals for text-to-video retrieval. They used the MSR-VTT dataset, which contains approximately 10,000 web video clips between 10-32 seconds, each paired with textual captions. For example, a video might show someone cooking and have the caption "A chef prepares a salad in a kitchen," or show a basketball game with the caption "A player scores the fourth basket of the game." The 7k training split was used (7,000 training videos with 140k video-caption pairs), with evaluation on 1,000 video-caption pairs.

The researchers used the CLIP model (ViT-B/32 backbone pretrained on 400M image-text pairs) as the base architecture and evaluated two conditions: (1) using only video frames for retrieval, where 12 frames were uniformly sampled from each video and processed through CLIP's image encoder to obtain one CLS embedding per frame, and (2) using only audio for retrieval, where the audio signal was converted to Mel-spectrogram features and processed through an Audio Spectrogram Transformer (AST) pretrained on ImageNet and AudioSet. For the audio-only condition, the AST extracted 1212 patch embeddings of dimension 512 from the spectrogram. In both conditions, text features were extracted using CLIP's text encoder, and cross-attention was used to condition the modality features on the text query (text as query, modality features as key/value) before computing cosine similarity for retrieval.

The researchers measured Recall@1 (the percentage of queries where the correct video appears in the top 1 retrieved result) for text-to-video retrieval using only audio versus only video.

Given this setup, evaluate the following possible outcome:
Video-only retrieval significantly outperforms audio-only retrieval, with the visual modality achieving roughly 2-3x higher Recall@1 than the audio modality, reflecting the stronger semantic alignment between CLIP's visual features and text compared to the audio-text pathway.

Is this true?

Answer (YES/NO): NO